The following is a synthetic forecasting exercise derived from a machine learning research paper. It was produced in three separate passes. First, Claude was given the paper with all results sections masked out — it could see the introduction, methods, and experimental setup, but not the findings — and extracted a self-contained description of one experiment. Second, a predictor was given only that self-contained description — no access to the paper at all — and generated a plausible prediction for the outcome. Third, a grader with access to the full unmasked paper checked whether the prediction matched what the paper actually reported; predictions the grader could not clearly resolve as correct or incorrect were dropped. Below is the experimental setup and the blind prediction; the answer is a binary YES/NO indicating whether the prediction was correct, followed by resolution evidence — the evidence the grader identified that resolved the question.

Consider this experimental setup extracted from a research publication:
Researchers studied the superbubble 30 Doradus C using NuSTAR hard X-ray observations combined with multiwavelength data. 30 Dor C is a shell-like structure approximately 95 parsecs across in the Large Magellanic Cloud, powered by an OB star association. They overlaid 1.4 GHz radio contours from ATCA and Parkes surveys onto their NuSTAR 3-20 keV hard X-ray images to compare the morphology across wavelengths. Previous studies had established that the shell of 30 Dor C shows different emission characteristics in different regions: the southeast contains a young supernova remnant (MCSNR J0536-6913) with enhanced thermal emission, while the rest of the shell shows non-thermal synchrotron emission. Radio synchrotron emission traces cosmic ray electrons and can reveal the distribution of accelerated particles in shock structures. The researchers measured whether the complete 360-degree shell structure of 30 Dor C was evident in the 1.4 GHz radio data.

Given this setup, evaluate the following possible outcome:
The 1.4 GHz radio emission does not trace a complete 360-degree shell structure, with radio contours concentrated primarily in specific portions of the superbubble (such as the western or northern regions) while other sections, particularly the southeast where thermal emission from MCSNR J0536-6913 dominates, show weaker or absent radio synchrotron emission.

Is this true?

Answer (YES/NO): NO